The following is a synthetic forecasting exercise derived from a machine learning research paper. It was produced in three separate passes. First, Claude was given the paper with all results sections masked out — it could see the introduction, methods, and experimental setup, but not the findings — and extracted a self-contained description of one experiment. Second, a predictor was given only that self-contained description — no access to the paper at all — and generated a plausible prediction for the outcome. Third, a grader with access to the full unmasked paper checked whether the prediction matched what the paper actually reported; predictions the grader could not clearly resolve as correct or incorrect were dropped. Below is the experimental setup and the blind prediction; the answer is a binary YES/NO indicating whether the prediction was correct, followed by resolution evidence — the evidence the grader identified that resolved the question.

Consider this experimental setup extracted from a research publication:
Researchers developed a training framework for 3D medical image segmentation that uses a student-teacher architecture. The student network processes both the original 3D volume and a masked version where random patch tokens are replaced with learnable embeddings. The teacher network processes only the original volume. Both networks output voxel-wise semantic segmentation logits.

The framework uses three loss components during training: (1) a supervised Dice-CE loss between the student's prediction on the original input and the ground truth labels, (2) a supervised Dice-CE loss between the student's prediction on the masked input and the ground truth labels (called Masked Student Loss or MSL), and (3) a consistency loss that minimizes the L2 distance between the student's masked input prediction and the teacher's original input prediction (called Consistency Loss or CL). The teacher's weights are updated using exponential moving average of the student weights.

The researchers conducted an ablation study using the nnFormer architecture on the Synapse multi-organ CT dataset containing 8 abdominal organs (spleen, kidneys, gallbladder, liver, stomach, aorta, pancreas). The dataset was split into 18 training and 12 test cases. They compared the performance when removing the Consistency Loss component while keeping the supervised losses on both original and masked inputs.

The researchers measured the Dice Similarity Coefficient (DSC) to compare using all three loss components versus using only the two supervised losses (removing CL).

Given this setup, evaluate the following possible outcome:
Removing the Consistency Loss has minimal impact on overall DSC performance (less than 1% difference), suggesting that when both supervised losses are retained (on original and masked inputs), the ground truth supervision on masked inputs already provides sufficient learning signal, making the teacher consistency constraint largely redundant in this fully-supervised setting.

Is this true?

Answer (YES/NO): NO